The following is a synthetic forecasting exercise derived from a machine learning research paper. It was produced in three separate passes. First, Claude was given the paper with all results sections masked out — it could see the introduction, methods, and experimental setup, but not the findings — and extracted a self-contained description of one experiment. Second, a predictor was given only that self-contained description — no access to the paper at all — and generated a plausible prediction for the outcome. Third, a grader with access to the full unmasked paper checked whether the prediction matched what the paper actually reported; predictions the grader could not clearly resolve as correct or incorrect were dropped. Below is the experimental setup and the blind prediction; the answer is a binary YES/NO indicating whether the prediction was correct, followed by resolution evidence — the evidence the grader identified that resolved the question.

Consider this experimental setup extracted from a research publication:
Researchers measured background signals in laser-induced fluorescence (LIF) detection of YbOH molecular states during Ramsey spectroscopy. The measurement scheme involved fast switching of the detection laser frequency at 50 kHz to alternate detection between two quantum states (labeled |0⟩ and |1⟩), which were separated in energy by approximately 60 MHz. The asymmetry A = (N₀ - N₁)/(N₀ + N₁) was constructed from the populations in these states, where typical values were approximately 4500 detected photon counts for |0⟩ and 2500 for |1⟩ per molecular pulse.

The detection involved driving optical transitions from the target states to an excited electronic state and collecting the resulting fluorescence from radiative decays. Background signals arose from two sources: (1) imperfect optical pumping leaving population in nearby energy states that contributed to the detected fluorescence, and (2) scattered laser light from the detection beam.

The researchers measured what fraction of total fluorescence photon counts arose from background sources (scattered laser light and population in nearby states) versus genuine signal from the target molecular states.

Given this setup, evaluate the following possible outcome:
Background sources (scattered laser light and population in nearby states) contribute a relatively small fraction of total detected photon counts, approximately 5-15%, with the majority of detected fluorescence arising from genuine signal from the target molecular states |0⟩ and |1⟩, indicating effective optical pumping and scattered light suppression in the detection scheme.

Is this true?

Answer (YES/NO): NO